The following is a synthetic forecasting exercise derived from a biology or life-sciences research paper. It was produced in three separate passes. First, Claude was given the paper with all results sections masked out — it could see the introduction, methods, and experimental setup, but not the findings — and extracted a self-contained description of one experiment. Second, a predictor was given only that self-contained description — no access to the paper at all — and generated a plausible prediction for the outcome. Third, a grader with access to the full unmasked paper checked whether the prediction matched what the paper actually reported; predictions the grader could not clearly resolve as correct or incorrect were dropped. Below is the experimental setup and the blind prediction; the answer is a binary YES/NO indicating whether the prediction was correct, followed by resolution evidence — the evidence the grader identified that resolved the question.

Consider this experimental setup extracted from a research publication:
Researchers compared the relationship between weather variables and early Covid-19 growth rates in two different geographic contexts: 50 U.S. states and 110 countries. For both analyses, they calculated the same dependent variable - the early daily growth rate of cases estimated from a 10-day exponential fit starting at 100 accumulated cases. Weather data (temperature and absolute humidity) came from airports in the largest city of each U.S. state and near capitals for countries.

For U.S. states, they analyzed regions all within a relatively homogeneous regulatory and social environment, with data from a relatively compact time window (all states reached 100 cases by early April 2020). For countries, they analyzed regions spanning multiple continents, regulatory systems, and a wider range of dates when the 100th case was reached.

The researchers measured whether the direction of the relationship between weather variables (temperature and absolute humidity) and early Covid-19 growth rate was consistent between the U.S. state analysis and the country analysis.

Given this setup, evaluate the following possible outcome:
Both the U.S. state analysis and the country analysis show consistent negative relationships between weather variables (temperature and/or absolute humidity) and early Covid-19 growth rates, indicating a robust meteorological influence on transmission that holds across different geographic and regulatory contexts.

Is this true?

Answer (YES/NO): NO